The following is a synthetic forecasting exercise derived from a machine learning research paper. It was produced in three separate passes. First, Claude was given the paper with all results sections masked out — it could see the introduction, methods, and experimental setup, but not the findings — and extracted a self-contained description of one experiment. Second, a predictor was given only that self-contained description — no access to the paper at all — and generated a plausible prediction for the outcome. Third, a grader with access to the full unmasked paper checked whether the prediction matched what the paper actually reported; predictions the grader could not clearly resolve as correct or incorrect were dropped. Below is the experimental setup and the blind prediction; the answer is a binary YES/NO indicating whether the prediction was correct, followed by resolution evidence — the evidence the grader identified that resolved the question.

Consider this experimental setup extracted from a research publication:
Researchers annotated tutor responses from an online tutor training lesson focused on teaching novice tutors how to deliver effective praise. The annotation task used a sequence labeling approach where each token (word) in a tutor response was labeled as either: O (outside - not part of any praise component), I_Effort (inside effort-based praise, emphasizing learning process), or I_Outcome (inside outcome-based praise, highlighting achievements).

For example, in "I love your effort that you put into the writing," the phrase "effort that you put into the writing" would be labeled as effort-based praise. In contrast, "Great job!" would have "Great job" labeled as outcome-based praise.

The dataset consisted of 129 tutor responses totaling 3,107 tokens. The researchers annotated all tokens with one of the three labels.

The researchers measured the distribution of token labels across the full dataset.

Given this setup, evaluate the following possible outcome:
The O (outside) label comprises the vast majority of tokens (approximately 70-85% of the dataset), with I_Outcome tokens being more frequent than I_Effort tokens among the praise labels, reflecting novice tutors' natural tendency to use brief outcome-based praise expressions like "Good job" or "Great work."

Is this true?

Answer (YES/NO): NO